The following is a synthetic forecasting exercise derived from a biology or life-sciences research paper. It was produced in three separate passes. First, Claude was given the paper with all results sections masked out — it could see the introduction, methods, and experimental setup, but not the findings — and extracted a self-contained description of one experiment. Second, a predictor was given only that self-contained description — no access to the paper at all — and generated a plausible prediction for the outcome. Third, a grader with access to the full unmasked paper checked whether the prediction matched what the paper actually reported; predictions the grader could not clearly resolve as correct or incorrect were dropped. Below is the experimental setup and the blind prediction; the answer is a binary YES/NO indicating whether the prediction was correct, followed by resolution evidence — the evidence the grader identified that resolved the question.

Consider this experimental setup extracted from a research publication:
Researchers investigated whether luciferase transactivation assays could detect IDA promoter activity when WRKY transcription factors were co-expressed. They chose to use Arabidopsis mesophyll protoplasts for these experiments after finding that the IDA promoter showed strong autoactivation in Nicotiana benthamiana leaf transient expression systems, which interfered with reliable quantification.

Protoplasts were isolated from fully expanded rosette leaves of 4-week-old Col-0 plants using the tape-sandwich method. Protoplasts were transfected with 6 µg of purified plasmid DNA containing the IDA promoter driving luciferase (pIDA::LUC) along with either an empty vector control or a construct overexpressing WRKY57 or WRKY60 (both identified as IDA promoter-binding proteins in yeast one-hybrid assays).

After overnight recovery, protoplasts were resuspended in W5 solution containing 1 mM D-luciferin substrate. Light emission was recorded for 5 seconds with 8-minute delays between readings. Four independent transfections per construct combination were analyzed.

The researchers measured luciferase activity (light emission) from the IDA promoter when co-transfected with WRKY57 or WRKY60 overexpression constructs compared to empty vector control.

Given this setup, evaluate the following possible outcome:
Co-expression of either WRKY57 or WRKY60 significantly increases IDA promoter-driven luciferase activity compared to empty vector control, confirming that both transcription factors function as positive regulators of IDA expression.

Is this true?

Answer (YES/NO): NO